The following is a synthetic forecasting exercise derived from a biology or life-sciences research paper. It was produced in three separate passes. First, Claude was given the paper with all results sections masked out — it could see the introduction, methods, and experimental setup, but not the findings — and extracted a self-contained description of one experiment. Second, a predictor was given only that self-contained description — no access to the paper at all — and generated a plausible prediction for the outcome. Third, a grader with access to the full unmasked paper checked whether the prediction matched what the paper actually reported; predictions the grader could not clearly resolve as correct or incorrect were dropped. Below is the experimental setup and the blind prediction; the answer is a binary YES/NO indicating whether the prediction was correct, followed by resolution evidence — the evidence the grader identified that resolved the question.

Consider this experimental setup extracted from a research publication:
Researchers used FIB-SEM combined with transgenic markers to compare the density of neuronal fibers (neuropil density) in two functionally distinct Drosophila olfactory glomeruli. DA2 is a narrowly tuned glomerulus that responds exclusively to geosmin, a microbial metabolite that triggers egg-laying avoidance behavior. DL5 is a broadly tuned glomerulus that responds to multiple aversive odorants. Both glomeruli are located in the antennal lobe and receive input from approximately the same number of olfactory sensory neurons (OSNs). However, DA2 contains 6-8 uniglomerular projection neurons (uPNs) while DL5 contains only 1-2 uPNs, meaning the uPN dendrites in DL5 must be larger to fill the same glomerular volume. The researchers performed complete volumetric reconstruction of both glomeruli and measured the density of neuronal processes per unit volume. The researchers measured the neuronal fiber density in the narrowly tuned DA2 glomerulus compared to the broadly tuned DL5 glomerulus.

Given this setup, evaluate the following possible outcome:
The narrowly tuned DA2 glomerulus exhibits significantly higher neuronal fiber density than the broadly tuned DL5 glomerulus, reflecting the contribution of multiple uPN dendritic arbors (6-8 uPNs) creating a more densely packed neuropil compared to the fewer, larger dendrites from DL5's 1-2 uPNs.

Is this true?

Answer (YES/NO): NO